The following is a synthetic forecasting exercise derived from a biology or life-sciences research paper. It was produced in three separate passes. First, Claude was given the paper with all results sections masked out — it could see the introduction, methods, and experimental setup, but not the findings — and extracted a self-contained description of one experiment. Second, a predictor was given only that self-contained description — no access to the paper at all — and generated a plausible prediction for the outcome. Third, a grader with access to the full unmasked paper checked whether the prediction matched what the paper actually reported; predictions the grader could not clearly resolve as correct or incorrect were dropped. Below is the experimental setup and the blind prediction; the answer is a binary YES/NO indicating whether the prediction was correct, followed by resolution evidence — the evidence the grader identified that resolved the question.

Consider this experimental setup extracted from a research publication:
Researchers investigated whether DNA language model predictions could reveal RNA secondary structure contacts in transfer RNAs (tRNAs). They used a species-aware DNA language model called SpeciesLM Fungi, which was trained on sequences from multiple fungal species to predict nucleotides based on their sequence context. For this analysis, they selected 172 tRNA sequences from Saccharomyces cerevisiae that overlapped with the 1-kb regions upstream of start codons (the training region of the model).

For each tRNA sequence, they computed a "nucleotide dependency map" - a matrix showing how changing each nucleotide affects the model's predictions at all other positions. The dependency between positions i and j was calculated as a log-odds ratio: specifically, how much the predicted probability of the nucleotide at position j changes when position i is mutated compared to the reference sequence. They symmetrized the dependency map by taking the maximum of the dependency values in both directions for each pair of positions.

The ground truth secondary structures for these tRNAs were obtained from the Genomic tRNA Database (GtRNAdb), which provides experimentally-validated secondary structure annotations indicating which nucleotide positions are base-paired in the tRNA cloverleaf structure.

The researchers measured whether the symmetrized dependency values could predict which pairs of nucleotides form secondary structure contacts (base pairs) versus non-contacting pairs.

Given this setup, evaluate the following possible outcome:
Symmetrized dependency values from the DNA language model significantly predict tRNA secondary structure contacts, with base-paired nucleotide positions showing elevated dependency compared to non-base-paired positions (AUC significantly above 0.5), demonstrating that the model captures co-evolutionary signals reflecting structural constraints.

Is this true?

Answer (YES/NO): YES